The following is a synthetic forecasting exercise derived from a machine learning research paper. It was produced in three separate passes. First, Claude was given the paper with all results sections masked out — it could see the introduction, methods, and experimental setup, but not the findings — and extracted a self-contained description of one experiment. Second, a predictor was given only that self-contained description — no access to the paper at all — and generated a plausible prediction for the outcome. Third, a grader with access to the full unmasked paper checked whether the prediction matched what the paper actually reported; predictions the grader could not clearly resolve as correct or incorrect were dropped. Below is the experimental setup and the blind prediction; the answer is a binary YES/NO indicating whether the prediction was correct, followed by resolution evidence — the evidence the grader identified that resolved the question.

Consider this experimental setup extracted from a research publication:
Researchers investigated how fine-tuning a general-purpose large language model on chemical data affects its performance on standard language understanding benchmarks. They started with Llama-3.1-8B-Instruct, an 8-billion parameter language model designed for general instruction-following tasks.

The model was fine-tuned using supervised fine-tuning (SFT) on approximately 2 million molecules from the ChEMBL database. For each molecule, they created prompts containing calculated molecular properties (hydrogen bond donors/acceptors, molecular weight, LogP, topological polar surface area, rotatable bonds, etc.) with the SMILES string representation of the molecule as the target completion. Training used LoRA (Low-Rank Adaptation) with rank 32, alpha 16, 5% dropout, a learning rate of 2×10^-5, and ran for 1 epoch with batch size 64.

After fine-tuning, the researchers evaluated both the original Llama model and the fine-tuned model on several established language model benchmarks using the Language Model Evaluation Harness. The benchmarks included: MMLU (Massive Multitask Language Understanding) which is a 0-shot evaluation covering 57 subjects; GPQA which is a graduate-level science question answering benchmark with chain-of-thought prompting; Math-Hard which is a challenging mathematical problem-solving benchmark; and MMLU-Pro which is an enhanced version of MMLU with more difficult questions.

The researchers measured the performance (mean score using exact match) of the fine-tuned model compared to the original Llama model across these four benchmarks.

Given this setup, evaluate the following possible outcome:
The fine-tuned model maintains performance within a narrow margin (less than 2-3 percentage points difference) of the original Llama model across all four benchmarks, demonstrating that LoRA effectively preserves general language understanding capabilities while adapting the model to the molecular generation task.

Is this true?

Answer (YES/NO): NO